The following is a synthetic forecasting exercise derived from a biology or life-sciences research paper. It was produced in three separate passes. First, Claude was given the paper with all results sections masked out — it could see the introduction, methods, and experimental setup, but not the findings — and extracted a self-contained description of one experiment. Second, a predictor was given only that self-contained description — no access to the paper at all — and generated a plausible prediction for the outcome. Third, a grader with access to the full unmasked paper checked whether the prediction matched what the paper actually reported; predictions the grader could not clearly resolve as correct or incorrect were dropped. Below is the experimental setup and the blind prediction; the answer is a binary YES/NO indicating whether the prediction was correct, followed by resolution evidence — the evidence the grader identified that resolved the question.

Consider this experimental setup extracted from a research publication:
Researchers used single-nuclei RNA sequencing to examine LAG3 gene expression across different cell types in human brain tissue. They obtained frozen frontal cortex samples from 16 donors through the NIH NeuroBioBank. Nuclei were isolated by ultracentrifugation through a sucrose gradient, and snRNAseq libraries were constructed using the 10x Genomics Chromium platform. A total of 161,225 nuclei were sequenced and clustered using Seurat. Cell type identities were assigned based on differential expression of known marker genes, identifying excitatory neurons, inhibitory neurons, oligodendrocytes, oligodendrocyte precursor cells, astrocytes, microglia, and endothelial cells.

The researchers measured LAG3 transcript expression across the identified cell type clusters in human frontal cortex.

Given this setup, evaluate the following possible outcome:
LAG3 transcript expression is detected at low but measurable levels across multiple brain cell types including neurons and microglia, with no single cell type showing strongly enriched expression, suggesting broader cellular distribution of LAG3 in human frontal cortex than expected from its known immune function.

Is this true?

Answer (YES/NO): NO